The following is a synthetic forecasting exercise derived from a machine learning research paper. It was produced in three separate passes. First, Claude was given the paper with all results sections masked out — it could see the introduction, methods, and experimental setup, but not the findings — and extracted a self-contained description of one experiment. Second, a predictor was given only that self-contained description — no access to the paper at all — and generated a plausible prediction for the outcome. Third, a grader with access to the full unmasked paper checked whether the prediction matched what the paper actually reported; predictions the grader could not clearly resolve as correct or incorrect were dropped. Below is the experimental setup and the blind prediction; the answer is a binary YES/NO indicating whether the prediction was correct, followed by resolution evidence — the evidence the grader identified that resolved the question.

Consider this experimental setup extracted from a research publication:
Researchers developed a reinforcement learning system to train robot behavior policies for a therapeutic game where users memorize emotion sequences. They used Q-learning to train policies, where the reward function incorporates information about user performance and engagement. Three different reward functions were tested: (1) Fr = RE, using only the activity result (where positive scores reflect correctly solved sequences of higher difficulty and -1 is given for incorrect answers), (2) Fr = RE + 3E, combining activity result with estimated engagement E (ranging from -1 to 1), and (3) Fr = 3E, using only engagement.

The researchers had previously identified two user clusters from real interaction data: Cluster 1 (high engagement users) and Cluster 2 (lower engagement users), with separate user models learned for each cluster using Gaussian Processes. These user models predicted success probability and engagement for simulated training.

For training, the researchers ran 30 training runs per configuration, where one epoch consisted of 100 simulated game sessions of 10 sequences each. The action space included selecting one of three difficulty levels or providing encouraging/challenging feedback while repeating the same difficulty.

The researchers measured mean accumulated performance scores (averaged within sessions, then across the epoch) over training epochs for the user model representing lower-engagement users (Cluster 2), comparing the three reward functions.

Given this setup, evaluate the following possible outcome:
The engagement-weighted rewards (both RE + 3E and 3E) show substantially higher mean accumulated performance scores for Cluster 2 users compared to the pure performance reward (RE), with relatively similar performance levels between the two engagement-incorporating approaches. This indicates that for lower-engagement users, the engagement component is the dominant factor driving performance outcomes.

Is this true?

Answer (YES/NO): NO